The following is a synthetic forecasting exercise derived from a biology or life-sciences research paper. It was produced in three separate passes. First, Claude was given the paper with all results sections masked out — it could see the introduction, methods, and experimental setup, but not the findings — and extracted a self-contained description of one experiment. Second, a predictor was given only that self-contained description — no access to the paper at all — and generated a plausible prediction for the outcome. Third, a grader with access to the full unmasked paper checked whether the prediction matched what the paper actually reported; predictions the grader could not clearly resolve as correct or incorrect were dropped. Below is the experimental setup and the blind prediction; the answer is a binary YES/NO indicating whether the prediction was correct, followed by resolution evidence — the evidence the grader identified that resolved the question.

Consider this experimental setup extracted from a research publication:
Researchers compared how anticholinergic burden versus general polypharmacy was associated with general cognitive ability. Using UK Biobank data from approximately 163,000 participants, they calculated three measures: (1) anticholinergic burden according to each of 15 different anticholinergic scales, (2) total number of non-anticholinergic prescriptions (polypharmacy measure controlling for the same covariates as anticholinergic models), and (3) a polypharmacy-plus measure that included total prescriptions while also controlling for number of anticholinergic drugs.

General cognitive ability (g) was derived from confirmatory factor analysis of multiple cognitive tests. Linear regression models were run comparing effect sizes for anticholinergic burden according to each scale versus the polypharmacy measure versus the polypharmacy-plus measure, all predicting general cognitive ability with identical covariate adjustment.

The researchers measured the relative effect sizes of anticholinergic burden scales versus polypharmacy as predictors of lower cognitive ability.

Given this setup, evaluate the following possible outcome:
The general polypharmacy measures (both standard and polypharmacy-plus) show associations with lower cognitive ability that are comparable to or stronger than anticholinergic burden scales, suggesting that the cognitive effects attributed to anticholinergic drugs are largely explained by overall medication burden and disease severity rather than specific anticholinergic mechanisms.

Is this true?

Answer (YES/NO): YES